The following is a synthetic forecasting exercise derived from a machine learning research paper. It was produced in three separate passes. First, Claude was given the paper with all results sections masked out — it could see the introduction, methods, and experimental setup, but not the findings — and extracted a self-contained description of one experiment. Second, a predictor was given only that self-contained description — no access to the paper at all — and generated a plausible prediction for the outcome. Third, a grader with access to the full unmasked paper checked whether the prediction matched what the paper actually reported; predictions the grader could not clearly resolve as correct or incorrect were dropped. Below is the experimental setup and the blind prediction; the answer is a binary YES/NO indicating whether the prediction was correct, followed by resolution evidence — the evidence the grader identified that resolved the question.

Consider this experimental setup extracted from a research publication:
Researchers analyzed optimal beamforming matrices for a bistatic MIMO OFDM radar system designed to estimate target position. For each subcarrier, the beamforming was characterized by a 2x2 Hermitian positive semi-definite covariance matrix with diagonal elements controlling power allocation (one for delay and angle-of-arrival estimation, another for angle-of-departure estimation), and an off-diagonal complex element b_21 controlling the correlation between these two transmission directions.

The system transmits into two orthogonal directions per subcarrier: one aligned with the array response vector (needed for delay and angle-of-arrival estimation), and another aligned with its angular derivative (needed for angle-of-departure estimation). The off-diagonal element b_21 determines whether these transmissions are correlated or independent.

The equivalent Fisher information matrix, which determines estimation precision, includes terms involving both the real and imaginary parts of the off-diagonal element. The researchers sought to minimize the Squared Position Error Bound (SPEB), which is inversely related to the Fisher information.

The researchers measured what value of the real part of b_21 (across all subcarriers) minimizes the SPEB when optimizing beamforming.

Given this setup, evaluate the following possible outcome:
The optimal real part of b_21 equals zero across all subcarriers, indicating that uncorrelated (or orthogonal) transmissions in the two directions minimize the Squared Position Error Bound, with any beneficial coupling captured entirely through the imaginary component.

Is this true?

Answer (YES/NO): YES